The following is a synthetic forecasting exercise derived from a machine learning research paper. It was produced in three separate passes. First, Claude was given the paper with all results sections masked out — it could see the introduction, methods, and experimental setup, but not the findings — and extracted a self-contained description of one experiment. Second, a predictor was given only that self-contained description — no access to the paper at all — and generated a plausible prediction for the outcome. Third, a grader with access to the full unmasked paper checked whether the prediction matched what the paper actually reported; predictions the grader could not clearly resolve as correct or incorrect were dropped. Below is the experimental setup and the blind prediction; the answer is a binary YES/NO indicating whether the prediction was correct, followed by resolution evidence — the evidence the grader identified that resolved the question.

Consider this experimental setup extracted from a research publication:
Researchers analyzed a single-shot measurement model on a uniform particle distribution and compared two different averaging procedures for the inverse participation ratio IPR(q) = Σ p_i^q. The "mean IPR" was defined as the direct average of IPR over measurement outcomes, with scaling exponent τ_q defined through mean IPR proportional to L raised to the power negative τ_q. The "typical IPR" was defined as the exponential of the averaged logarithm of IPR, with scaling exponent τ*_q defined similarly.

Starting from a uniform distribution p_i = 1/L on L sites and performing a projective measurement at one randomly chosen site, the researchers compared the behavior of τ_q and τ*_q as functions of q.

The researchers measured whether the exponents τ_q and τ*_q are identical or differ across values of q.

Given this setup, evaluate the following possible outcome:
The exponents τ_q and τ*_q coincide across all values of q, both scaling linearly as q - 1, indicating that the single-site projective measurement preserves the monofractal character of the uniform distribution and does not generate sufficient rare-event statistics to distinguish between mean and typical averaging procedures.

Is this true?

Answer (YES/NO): NO